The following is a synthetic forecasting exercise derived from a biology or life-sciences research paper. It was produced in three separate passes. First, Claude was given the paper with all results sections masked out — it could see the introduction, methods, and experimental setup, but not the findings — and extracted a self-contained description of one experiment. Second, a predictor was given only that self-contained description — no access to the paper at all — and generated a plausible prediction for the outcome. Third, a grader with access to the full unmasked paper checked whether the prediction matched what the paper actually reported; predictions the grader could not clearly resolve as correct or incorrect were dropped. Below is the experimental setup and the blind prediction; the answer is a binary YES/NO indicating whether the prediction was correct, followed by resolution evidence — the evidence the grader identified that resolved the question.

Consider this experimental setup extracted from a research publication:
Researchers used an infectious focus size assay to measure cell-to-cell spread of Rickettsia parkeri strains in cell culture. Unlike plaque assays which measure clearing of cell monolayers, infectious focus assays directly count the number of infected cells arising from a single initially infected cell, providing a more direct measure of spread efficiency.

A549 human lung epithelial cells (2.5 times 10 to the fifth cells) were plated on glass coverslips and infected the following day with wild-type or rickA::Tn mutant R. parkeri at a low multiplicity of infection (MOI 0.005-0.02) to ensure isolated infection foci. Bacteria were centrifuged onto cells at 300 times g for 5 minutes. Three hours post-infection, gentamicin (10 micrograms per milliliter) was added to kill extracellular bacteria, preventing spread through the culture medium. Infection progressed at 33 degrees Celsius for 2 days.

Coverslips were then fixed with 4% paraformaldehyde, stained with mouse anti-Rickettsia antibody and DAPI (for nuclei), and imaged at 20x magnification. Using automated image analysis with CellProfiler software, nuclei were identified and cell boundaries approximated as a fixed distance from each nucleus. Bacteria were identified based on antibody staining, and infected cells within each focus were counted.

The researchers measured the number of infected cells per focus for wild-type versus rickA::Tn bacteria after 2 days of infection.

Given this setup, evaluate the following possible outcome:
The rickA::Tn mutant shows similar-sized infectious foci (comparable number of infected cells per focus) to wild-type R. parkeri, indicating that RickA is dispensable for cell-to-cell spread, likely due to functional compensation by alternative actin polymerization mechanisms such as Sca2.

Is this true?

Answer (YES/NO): NO